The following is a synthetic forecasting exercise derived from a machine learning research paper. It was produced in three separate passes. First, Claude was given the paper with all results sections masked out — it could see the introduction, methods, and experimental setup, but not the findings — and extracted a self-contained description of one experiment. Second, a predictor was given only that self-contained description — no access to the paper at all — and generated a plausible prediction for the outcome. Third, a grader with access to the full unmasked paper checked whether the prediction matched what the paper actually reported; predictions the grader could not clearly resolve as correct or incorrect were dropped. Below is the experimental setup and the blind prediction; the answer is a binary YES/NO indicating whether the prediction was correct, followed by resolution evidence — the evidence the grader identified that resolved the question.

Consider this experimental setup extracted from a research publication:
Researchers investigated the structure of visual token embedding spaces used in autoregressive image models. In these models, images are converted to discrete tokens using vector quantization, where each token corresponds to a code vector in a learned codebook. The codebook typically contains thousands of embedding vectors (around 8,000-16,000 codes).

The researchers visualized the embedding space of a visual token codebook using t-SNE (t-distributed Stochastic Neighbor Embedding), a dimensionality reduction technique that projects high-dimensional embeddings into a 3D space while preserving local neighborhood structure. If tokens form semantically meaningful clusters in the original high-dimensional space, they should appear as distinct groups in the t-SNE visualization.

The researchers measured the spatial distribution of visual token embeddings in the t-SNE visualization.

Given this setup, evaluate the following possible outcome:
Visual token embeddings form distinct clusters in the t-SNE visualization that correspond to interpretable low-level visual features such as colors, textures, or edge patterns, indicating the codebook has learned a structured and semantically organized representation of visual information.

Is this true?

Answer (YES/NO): NO